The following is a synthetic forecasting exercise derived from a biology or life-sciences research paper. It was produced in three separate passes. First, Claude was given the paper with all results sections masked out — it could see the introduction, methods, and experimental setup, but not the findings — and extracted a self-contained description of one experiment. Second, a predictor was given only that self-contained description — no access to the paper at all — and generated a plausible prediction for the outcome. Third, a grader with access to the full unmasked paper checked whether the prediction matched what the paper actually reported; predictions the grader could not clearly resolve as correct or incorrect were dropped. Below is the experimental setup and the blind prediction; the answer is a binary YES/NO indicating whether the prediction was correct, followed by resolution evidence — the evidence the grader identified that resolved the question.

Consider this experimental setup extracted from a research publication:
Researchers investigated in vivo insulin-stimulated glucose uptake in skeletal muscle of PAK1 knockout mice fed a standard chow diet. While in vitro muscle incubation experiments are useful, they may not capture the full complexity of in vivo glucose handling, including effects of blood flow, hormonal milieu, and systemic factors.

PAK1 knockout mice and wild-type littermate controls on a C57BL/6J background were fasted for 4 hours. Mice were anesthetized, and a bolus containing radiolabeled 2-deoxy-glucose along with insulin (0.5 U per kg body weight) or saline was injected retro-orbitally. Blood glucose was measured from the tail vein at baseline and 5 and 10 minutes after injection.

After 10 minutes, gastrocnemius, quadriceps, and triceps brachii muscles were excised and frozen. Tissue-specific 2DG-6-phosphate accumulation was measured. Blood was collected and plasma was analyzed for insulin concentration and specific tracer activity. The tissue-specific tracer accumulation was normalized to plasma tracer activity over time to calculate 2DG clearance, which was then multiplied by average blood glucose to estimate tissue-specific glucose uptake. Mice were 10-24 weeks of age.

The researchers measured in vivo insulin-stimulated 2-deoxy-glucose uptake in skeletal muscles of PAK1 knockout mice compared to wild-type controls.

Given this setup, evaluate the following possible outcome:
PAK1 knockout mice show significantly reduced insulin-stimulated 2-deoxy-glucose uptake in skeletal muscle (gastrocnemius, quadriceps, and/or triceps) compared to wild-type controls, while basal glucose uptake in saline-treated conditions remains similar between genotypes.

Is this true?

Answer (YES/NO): NO